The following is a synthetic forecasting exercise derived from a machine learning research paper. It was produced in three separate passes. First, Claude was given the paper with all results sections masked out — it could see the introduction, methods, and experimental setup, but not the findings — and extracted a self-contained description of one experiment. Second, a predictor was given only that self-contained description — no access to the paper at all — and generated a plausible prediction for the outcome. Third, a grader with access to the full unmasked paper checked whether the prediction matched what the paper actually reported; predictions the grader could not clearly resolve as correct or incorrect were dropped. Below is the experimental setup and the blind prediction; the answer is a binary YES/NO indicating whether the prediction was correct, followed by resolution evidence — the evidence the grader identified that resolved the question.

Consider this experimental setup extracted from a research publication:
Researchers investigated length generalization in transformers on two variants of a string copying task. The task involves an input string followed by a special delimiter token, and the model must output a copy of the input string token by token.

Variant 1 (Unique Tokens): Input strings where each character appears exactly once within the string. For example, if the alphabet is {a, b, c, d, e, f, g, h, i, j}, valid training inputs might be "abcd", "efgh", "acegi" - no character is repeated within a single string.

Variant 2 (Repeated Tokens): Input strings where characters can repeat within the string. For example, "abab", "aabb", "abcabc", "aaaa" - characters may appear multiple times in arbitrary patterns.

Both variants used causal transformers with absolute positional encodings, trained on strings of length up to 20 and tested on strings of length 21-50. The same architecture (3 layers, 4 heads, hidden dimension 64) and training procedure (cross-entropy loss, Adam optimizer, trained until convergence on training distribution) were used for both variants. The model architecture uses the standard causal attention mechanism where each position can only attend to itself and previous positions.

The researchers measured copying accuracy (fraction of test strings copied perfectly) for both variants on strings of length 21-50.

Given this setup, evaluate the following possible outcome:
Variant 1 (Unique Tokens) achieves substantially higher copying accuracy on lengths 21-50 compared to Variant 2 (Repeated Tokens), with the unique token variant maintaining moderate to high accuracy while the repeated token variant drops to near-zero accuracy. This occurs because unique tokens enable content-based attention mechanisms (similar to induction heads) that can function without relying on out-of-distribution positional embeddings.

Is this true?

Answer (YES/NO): YES